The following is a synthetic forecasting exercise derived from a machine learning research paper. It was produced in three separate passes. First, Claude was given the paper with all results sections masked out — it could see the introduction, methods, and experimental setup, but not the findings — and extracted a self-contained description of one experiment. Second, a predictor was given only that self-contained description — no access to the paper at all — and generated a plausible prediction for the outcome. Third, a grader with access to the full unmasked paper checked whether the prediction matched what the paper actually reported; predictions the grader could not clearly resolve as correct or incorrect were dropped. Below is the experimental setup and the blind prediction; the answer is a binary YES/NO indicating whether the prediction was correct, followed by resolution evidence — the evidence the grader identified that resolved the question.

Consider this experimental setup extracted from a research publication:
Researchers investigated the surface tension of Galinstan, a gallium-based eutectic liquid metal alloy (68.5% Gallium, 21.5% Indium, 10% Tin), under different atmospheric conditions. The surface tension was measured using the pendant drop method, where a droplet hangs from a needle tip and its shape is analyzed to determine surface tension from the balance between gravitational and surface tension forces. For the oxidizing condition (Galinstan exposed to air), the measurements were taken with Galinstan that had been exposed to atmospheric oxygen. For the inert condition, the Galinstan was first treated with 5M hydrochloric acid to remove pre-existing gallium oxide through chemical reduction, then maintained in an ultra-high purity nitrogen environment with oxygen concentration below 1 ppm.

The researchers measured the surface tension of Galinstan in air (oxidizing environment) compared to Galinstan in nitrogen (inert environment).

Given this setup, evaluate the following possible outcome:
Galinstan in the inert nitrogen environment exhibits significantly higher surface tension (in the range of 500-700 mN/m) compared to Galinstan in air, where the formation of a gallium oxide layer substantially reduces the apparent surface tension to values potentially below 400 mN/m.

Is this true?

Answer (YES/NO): NO